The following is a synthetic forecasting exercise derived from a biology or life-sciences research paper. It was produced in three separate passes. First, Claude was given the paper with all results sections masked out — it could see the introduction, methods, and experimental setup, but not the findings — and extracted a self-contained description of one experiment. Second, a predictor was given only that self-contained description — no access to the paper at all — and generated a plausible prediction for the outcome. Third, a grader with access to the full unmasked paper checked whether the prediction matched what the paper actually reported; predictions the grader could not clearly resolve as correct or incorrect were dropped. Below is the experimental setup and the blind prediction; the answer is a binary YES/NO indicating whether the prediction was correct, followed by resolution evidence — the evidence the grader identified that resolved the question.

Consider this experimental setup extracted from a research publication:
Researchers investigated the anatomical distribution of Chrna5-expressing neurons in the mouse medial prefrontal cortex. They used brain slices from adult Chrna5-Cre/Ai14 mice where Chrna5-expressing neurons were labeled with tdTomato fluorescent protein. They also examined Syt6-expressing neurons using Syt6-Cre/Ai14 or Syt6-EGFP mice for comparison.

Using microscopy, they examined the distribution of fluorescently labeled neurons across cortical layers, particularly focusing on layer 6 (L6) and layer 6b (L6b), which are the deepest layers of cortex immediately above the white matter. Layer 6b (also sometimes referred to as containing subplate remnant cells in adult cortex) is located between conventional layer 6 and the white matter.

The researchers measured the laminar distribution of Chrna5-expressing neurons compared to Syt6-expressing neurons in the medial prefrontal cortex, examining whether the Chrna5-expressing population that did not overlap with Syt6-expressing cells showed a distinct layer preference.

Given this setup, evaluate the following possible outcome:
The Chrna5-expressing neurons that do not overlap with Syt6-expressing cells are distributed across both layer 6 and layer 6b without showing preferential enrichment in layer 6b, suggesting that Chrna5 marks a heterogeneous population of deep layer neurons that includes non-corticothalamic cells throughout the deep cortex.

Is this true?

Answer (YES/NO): NO